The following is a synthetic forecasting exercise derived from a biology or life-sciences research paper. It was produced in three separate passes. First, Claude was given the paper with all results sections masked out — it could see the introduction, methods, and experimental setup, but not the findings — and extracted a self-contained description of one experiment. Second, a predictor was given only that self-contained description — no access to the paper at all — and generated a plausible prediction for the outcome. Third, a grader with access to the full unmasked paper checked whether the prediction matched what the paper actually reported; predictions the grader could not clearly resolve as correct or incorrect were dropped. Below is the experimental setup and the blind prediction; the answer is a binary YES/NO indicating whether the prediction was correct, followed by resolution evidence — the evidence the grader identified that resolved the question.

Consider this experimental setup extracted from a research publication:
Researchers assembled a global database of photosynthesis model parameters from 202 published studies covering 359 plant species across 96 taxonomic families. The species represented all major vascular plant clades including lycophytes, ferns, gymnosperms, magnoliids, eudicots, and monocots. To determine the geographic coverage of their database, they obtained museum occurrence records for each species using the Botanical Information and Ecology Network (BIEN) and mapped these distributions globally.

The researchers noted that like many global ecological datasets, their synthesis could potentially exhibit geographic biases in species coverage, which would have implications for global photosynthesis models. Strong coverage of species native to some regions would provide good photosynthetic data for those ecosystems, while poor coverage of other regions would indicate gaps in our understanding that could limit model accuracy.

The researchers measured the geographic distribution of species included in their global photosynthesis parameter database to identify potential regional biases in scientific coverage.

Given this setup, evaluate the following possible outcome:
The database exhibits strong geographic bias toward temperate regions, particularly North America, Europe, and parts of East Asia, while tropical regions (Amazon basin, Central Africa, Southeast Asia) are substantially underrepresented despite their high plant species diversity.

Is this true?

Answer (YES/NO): YES